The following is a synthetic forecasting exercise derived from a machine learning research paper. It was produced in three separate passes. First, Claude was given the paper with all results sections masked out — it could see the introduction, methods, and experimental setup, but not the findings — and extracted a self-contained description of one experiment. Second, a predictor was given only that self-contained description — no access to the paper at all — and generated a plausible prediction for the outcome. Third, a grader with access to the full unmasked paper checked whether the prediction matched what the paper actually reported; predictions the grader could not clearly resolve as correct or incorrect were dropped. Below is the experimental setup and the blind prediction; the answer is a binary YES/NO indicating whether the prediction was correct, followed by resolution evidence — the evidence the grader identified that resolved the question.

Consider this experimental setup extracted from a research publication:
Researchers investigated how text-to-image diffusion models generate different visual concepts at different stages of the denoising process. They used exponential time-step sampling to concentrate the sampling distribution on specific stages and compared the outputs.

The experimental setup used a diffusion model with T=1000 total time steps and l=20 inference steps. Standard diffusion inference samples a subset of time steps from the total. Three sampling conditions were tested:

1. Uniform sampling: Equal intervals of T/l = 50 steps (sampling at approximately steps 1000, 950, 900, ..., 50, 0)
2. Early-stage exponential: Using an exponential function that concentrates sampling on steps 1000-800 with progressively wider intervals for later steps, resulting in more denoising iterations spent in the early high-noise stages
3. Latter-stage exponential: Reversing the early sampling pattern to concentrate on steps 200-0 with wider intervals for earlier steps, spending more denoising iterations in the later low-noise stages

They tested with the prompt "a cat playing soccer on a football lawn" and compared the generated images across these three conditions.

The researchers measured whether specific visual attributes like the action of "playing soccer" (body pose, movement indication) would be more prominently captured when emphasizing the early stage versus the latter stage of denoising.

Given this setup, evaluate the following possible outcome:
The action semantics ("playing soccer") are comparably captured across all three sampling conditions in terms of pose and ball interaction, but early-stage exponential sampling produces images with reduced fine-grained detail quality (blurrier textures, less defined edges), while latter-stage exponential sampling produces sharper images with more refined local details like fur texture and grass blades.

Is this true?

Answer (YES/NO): NO